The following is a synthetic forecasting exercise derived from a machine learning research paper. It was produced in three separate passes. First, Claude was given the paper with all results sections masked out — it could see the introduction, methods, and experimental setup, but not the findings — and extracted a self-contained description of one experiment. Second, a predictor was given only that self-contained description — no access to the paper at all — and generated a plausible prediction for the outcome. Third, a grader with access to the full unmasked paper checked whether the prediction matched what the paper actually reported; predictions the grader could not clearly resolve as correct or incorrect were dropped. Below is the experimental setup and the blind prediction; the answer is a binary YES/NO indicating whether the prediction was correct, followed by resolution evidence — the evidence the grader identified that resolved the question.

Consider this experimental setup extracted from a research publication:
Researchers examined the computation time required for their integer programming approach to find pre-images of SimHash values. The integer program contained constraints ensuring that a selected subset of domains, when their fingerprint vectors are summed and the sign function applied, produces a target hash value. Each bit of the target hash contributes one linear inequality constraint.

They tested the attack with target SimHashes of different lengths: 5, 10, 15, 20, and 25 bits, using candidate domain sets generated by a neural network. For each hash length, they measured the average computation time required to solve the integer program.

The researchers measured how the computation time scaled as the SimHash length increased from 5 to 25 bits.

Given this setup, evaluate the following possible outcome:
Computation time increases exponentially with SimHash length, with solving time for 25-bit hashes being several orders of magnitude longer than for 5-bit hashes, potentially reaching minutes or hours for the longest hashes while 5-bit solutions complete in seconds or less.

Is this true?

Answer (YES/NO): NO